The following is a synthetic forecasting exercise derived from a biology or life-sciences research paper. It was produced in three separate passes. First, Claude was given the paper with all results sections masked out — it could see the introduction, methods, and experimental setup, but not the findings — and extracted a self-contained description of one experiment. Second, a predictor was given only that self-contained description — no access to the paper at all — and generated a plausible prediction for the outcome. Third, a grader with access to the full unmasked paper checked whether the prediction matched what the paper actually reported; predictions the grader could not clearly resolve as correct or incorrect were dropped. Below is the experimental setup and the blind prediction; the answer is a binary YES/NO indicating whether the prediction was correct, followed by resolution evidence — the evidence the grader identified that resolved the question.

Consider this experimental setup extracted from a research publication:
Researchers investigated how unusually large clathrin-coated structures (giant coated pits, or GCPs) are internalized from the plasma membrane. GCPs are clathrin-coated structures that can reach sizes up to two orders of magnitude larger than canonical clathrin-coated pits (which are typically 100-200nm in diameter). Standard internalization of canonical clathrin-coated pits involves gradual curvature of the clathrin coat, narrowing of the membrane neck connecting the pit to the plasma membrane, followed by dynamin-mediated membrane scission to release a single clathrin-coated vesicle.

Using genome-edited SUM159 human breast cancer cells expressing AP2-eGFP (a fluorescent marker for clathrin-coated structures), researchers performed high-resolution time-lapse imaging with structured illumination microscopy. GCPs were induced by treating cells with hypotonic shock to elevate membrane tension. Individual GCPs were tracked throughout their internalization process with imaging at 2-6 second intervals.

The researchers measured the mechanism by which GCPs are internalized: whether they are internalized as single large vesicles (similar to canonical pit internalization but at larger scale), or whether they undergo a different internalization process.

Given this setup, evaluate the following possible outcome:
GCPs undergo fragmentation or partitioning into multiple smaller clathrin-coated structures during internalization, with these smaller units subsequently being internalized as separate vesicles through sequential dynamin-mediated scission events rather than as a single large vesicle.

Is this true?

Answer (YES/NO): NO